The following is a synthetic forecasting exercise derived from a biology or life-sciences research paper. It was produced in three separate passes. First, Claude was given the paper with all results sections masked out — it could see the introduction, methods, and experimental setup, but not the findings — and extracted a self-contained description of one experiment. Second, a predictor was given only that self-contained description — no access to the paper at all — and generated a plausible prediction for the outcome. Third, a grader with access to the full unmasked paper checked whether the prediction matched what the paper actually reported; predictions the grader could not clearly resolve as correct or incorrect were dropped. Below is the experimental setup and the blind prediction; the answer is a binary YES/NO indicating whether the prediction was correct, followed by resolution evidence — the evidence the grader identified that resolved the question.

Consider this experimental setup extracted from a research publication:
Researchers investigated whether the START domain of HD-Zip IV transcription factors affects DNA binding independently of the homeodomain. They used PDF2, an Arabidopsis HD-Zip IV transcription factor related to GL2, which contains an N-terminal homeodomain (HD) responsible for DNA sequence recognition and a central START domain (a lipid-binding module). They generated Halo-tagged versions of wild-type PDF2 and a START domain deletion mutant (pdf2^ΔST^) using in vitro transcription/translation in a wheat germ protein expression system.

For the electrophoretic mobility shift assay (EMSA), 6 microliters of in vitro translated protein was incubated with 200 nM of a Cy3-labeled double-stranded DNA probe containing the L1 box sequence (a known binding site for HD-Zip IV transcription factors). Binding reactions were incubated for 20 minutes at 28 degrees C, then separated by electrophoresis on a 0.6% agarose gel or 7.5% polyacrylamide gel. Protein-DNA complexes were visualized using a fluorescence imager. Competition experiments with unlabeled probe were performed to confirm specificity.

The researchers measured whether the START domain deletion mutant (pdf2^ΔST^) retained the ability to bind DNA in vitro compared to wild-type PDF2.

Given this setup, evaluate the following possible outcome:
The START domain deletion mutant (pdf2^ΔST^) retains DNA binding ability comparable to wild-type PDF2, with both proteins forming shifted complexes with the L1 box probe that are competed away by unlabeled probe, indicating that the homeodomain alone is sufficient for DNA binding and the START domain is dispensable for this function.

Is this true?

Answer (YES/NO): YES